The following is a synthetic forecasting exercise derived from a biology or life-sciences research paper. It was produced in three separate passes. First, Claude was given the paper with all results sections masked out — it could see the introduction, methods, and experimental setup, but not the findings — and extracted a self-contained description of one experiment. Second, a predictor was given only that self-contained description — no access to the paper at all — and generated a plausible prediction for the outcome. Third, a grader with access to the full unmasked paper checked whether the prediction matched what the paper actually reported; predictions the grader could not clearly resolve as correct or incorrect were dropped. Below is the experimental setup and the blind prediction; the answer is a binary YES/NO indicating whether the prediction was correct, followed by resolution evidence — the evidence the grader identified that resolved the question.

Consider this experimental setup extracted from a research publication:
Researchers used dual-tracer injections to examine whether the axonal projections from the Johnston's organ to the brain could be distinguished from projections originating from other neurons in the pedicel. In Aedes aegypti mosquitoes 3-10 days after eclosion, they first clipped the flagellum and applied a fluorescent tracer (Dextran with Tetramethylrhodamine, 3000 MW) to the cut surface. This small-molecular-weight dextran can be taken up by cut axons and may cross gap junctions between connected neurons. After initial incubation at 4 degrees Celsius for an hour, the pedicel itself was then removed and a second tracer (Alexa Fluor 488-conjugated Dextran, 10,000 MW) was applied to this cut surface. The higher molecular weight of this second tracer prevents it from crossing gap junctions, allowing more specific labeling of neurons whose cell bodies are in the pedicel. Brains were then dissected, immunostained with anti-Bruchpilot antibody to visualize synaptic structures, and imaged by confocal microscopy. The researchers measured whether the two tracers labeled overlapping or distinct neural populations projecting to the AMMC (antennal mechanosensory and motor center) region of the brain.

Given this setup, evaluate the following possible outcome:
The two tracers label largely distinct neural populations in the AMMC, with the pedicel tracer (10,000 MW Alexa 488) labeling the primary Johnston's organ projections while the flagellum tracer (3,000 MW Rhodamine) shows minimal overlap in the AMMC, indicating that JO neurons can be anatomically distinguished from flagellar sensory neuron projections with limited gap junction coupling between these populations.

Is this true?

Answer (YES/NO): YES